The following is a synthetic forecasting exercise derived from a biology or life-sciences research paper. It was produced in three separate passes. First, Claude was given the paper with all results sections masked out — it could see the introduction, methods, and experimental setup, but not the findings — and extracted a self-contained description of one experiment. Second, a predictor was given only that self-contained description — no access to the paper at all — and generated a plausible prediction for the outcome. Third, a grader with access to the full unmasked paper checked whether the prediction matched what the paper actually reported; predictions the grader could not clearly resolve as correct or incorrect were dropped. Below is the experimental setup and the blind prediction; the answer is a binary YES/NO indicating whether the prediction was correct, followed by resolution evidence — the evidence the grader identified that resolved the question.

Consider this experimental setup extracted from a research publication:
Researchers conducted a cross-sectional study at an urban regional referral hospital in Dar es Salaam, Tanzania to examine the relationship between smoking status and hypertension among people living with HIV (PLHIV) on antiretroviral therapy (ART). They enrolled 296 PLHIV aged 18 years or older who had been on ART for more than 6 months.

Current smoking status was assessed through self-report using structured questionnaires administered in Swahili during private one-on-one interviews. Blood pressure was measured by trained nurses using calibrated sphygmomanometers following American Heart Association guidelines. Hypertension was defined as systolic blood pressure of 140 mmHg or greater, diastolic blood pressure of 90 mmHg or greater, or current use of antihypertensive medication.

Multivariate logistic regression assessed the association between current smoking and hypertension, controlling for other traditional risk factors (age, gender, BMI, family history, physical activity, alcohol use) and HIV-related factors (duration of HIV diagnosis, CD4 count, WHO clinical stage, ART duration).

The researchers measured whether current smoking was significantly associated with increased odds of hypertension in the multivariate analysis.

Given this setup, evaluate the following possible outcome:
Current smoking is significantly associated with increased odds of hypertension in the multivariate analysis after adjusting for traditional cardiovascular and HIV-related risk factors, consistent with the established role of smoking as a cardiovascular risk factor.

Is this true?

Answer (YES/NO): NO